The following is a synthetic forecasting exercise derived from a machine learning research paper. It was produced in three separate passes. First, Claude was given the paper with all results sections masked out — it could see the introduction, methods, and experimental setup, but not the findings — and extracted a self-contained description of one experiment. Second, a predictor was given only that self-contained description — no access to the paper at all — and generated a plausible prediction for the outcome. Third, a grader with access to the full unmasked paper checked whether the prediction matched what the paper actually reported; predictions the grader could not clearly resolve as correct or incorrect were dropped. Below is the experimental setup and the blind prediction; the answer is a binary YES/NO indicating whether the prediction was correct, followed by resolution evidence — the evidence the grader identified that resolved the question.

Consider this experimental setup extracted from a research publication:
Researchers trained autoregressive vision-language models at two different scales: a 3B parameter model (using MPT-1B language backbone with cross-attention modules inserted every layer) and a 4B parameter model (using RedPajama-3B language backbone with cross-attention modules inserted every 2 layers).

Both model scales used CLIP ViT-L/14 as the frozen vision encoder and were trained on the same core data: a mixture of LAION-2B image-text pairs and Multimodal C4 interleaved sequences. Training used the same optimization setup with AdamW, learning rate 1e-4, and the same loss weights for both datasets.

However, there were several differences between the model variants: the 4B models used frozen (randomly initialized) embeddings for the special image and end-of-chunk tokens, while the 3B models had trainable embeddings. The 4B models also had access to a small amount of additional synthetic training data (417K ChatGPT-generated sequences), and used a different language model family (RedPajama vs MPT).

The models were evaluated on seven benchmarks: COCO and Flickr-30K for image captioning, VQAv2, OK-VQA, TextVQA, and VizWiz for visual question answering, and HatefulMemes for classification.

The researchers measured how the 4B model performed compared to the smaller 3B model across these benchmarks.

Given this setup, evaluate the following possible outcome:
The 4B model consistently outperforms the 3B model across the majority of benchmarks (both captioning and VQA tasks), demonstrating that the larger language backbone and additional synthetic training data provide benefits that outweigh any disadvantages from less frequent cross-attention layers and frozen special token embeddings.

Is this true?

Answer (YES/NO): NO